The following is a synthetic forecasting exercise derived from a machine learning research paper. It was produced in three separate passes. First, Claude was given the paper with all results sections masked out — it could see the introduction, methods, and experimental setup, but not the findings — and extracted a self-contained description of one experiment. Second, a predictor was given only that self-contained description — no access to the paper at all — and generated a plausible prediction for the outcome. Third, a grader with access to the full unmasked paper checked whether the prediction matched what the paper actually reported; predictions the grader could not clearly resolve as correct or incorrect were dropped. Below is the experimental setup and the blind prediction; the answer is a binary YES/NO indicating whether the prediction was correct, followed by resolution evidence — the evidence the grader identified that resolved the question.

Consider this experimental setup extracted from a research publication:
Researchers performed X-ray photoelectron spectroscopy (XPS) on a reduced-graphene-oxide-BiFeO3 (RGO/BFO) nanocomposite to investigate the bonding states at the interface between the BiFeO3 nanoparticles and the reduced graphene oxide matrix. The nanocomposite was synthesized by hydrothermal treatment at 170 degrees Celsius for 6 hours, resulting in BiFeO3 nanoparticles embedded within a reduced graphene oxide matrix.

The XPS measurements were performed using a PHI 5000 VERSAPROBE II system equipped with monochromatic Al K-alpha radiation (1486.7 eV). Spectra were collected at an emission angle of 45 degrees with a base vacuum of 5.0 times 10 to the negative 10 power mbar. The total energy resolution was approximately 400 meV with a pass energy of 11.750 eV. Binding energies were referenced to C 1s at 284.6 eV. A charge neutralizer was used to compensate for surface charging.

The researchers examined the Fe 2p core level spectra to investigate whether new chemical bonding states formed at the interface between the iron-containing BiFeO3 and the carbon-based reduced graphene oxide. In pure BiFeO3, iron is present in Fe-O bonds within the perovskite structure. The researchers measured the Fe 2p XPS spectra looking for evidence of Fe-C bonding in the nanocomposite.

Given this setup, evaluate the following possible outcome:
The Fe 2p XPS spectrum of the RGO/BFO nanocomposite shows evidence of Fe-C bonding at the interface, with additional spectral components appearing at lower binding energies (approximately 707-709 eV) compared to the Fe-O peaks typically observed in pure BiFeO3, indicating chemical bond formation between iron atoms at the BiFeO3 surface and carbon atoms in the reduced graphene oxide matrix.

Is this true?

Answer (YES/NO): NO